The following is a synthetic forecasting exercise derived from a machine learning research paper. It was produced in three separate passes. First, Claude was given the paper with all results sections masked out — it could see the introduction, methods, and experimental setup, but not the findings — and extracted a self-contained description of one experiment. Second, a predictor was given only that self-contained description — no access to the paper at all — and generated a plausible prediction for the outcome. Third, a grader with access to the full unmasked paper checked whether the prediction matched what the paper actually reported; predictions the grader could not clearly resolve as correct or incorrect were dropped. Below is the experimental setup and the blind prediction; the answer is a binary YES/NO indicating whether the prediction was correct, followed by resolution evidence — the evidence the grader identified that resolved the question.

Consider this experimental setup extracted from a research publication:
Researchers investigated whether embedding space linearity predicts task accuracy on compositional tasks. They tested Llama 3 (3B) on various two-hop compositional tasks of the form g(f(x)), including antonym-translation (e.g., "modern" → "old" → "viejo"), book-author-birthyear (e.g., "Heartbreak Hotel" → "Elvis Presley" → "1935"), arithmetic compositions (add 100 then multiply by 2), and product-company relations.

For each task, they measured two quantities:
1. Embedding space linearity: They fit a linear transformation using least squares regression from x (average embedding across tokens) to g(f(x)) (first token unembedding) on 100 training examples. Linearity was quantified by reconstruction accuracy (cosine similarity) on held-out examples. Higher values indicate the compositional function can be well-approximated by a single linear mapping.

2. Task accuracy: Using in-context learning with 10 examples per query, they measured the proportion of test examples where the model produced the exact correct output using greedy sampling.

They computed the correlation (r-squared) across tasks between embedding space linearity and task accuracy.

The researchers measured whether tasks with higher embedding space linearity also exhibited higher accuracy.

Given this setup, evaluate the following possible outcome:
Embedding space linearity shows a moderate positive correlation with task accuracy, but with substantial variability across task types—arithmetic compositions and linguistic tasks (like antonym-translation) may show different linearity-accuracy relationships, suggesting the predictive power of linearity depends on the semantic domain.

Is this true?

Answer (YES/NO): NO